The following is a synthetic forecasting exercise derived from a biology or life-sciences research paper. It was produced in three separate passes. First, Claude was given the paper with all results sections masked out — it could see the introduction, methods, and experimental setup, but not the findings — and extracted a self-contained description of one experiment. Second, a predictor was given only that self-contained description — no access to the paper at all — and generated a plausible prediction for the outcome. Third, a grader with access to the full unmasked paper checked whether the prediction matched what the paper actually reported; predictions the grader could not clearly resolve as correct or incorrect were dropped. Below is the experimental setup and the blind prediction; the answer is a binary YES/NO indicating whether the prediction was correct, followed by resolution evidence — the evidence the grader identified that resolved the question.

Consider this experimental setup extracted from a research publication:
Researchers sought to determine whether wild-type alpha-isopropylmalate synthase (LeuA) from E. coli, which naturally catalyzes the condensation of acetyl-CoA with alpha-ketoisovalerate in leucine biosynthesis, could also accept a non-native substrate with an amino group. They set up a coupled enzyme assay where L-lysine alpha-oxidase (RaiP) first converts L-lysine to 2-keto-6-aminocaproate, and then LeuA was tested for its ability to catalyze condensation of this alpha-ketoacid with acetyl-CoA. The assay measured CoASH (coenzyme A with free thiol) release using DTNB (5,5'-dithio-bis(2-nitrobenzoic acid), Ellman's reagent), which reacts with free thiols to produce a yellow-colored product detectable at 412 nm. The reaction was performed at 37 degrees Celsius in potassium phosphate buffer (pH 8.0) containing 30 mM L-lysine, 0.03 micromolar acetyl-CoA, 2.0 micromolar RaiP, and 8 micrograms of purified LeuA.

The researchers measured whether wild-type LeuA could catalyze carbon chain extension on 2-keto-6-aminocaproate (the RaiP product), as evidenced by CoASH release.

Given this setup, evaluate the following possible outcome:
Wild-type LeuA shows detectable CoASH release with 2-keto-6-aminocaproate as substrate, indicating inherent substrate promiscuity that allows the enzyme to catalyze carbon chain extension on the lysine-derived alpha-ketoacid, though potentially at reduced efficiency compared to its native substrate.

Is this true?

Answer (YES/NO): YES